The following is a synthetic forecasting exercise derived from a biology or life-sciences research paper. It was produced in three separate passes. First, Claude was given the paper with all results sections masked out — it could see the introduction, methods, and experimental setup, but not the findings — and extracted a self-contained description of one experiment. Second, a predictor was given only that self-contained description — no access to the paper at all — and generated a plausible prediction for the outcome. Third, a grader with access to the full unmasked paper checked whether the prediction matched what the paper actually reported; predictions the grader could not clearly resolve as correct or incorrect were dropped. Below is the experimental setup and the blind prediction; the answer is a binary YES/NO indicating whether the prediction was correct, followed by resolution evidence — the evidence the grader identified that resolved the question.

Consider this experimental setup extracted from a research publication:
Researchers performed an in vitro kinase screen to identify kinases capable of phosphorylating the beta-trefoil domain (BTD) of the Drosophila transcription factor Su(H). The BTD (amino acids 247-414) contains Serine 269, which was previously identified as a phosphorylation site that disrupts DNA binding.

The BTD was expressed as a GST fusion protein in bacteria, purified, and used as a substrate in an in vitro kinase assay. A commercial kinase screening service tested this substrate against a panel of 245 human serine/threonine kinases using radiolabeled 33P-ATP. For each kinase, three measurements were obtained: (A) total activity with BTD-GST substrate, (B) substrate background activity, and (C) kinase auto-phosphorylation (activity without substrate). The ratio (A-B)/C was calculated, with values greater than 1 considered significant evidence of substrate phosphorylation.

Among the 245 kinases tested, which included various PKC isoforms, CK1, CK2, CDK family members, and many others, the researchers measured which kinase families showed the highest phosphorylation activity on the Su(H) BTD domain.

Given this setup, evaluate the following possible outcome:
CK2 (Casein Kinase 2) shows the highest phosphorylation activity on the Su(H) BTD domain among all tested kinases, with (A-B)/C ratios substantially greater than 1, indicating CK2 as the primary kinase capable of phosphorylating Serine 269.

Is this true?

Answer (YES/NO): NO